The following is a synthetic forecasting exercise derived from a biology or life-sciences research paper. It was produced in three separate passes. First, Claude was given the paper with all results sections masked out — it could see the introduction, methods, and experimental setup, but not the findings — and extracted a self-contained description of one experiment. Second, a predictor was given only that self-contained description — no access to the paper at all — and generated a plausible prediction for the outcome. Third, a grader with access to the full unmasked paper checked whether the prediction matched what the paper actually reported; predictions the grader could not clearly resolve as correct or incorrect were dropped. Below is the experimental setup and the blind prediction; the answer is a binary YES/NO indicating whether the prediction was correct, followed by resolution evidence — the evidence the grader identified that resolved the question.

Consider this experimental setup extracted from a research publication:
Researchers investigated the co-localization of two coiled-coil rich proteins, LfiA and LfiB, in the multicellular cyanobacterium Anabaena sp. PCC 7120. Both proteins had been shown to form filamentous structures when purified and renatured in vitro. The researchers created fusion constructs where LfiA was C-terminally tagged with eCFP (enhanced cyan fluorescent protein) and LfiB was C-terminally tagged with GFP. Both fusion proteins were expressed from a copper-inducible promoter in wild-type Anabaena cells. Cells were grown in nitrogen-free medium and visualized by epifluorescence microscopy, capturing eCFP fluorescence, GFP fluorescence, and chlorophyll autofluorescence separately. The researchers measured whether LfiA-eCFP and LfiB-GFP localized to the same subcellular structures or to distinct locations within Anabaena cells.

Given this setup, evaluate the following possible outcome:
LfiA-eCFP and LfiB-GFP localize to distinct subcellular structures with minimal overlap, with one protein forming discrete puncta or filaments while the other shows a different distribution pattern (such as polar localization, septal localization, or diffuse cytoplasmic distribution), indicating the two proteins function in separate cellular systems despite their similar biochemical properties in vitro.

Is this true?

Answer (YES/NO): NO